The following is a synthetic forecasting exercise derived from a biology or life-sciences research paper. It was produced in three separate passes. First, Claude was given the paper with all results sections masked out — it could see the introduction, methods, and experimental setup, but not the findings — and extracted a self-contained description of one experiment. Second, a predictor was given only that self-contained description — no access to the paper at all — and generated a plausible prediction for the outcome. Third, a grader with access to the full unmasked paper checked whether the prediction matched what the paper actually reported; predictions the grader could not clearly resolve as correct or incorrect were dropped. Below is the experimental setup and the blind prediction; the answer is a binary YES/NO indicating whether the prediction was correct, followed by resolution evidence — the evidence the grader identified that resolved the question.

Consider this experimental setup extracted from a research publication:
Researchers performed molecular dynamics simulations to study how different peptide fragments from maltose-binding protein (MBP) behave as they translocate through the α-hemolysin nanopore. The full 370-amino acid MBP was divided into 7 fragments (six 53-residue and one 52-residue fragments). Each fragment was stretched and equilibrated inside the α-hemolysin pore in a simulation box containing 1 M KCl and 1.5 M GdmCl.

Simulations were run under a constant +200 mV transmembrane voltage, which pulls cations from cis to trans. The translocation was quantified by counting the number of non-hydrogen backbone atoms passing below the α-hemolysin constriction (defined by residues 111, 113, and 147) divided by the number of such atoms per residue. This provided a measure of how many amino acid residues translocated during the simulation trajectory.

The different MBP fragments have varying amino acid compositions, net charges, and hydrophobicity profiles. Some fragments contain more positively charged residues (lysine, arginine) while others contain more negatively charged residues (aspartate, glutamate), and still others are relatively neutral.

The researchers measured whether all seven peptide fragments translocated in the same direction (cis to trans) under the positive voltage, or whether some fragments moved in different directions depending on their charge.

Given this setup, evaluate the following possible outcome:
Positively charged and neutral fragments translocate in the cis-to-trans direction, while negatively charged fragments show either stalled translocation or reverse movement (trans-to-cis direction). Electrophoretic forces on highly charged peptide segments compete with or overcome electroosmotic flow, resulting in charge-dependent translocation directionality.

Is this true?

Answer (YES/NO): NO